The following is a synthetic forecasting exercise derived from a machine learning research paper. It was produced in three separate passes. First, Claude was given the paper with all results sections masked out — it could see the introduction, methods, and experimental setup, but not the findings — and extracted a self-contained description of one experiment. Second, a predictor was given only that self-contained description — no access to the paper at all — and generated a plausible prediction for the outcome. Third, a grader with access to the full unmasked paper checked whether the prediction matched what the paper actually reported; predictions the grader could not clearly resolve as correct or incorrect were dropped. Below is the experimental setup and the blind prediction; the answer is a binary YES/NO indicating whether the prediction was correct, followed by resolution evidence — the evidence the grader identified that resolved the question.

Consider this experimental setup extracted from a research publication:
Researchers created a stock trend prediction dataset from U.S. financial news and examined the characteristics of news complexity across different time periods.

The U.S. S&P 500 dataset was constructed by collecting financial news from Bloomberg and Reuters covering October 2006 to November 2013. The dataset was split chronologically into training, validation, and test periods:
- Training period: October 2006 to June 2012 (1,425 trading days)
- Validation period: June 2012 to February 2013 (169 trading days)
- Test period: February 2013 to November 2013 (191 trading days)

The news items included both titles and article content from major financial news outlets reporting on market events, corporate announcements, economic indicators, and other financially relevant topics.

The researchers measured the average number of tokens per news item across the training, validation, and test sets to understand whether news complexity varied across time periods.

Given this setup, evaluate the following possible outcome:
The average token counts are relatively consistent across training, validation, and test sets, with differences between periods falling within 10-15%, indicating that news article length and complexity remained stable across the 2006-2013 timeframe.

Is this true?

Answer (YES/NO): NO